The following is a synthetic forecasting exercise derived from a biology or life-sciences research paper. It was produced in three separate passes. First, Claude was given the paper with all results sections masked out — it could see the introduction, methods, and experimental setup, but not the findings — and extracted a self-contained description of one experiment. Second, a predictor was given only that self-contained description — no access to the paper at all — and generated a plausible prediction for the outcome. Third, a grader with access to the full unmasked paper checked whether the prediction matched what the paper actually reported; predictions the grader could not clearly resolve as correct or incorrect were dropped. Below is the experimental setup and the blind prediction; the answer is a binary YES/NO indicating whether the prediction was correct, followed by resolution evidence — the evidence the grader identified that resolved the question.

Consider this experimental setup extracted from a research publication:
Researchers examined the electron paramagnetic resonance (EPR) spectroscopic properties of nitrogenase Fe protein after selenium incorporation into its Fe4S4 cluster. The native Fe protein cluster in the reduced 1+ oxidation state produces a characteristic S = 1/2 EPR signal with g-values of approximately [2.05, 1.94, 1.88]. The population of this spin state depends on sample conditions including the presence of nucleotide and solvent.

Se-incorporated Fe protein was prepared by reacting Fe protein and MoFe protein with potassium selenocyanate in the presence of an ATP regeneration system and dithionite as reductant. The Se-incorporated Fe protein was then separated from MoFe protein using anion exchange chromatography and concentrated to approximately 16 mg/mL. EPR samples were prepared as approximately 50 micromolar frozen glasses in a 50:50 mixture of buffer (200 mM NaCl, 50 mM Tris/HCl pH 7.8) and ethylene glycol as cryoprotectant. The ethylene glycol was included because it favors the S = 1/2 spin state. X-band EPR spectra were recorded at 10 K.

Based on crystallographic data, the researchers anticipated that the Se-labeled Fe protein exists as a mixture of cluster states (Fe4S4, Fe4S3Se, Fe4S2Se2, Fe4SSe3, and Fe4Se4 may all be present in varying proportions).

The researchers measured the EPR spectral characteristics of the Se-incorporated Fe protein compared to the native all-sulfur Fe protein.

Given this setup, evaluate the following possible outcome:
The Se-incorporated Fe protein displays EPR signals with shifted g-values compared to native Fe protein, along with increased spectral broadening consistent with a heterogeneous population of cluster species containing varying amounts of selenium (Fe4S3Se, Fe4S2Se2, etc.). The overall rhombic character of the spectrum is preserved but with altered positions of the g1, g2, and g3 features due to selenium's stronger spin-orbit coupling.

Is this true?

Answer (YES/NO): NO